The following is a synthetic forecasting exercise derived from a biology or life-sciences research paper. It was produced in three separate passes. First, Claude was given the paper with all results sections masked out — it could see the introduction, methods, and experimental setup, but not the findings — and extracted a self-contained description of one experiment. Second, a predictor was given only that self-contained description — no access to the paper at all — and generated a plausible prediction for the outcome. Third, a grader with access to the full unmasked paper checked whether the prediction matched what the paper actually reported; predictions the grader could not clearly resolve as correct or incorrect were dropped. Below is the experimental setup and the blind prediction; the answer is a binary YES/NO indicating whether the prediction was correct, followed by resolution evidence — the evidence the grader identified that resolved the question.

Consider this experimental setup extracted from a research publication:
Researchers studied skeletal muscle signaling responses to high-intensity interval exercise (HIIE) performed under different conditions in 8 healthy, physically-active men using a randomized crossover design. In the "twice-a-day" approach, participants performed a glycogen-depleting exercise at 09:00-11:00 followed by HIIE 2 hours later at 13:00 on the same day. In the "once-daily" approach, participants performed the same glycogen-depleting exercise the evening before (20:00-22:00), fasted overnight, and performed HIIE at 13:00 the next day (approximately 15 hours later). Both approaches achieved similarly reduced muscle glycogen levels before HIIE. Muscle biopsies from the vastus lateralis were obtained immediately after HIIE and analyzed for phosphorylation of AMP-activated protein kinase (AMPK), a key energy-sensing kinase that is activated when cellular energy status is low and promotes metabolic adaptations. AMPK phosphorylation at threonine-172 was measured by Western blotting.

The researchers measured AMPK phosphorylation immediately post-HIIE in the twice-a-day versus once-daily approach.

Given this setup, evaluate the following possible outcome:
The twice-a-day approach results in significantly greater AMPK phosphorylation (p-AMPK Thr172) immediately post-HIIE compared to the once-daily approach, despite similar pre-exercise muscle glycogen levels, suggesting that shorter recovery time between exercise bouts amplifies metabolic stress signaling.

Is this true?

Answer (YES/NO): NO